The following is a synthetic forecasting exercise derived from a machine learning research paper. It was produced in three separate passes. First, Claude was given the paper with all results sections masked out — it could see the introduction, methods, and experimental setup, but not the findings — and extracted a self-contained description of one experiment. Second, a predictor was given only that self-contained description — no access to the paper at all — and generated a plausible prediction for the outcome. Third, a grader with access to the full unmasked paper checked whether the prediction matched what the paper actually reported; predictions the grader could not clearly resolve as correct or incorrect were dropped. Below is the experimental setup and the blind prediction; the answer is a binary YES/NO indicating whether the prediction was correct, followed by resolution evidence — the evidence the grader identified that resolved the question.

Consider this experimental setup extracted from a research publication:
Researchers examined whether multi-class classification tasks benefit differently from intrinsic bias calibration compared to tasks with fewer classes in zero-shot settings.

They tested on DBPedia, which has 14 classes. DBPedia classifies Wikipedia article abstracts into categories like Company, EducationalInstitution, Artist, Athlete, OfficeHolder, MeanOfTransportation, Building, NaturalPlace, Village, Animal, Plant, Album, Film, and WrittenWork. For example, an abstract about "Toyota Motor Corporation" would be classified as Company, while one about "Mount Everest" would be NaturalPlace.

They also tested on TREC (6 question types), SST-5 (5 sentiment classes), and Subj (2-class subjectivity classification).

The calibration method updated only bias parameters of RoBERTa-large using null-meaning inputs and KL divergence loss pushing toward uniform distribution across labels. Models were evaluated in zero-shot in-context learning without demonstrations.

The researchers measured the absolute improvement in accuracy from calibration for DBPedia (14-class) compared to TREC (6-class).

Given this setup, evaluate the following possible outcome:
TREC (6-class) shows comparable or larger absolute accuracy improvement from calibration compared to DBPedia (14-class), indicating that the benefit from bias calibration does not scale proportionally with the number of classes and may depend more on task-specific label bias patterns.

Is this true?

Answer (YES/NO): YES